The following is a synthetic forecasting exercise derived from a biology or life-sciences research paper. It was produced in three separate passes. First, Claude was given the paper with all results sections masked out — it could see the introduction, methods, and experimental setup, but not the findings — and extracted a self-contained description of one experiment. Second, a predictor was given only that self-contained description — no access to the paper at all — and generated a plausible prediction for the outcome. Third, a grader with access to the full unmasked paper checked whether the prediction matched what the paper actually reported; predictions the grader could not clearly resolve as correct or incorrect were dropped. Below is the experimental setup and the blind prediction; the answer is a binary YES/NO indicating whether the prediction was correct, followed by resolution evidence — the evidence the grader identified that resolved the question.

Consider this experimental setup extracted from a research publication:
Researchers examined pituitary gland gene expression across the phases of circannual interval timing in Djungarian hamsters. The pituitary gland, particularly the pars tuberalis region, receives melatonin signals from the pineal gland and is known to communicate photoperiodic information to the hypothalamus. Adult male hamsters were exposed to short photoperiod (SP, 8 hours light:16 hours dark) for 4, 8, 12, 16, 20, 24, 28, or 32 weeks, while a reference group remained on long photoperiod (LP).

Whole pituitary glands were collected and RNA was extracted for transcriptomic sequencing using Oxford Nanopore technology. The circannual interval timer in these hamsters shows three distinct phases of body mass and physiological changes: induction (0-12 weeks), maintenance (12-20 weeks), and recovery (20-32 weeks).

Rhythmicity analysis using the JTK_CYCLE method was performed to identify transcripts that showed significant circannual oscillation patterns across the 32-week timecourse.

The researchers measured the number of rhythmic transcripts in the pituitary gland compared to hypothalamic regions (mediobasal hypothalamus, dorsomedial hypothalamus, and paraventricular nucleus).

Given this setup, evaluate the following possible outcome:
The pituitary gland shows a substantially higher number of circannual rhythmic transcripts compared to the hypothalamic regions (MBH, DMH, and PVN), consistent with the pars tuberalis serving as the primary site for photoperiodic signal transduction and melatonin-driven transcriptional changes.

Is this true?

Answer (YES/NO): NO